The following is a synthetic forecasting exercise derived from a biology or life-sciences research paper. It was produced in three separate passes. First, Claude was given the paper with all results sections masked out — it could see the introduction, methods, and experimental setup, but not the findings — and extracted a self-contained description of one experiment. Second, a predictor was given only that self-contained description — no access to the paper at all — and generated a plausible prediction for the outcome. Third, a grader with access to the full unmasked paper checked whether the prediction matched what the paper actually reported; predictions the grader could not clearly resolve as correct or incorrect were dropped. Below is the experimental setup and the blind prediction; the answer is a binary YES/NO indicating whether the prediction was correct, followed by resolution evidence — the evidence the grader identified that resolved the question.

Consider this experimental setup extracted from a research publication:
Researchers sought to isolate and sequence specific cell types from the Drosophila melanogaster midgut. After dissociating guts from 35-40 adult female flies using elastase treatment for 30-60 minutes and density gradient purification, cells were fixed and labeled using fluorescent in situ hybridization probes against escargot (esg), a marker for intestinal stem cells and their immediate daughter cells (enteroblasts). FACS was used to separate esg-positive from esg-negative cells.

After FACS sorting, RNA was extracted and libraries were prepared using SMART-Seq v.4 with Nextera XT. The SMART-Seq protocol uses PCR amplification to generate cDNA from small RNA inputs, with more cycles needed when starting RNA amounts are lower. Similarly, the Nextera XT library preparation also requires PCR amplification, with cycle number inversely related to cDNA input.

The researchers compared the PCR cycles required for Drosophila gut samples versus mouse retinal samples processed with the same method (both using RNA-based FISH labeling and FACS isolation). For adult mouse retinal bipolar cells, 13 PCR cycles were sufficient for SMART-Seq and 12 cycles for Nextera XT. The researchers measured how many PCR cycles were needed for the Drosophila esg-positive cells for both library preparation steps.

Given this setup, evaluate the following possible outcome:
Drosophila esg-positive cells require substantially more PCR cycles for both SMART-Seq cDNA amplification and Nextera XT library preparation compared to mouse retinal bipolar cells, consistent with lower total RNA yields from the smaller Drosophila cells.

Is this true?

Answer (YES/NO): YES